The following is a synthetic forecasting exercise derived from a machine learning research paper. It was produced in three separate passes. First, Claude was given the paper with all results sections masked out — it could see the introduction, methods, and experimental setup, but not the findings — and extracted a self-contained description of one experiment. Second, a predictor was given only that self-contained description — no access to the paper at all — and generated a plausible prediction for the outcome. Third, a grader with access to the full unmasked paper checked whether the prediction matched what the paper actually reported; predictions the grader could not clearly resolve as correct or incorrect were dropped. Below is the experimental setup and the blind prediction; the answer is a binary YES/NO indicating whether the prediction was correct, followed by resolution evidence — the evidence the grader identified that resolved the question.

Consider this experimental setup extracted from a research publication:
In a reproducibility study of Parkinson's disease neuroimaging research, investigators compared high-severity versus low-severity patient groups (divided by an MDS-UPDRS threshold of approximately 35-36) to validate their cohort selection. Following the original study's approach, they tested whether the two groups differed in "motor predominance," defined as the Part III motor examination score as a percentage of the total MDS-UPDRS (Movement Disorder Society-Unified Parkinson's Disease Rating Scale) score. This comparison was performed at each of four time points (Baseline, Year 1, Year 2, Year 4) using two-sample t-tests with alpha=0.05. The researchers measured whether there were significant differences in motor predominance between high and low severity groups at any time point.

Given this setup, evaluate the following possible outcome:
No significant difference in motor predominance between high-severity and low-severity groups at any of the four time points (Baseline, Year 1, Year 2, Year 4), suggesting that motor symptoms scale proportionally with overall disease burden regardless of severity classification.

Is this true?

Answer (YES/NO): YES